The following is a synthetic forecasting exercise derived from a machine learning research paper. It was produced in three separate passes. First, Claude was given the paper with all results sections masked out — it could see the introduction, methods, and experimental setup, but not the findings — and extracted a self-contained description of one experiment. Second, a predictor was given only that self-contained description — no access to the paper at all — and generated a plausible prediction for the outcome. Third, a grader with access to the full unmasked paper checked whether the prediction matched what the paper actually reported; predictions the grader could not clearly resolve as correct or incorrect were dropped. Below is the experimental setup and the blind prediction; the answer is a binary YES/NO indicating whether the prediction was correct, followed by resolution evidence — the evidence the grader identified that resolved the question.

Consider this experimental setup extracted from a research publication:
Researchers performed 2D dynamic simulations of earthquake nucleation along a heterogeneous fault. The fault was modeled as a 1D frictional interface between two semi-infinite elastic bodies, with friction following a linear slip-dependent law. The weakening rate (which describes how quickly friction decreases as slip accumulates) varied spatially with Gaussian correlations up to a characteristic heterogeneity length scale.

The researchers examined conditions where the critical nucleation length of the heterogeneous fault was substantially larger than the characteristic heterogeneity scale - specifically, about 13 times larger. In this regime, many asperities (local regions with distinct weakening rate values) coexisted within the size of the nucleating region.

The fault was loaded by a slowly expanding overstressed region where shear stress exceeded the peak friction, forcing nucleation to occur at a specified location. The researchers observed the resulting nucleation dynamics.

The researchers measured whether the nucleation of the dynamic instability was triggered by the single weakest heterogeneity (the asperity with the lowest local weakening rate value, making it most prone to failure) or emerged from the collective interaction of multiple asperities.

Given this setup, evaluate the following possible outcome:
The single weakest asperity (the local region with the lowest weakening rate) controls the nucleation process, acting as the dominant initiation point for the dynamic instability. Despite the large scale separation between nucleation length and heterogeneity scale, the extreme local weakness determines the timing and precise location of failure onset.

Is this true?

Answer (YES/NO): NO